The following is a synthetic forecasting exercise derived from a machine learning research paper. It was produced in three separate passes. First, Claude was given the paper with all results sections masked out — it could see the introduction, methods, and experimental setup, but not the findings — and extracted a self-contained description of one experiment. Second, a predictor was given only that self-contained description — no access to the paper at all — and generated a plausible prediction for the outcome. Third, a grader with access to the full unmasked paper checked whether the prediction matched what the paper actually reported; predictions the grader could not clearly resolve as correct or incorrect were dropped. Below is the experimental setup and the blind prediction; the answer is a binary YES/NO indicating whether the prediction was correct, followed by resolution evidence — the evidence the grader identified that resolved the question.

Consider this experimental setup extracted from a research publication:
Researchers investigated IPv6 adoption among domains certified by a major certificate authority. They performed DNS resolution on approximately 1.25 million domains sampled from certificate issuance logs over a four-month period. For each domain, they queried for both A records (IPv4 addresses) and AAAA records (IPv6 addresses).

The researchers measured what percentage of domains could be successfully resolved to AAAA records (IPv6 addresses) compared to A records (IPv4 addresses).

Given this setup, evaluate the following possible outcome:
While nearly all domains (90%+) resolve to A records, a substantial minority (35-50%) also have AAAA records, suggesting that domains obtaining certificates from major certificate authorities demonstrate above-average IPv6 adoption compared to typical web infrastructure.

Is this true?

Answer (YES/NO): NO